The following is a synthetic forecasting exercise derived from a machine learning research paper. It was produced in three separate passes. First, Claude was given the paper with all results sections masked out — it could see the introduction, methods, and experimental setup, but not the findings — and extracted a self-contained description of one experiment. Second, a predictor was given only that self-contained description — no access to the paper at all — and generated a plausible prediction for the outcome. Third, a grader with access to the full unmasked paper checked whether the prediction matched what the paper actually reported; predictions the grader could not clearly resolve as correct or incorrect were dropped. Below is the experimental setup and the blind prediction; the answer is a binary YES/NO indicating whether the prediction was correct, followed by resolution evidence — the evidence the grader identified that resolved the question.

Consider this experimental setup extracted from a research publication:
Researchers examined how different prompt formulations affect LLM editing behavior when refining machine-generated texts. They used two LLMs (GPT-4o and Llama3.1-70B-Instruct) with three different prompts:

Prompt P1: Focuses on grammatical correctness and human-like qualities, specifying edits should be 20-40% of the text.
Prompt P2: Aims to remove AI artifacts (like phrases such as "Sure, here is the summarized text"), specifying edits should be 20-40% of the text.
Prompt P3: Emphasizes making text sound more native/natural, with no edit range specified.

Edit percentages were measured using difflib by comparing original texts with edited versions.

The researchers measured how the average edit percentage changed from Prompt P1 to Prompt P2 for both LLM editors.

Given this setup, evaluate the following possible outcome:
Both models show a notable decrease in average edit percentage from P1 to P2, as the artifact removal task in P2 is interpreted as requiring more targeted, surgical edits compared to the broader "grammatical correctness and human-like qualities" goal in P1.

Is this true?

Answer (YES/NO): NO